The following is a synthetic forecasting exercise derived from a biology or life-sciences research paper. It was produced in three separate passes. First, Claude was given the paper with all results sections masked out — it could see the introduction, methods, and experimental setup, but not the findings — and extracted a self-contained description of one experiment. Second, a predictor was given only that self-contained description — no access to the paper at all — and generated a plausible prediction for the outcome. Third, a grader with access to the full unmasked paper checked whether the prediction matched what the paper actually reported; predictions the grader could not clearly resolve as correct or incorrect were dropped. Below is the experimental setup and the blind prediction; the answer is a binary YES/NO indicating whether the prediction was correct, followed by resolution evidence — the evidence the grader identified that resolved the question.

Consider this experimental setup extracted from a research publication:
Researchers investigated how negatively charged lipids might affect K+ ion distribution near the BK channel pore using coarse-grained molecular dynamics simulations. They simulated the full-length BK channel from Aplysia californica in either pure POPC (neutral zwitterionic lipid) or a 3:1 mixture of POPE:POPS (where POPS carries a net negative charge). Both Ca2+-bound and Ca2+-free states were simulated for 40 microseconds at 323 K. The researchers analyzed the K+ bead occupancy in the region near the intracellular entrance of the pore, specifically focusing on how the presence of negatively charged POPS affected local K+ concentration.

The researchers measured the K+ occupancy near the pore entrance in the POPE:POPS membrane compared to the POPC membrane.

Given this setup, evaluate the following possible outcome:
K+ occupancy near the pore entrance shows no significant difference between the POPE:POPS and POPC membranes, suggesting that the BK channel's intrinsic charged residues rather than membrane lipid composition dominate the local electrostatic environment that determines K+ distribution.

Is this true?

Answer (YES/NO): NO